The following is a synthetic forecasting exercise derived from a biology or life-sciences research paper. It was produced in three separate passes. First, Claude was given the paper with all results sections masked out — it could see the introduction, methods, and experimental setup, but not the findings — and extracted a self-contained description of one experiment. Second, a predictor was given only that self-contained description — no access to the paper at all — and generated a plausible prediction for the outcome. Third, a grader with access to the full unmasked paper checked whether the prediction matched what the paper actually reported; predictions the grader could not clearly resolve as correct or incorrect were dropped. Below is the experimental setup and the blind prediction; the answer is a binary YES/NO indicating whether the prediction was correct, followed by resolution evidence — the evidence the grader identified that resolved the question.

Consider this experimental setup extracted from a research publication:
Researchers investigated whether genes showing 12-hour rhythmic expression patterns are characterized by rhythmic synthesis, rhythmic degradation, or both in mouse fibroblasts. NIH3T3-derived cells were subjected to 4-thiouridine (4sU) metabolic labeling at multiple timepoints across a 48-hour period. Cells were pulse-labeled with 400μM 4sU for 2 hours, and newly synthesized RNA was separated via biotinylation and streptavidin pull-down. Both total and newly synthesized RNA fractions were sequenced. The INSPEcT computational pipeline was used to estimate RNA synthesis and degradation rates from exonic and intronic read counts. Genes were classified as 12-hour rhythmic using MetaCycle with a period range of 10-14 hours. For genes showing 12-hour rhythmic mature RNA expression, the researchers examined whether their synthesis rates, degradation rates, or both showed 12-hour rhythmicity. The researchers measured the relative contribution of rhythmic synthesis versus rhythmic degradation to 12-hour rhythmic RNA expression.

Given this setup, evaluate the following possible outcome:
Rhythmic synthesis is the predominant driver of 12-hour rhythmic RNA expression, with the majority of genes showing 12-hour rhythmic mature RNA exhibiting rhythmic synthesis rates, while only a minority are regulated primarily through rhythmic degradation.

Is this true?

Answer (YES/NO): NO